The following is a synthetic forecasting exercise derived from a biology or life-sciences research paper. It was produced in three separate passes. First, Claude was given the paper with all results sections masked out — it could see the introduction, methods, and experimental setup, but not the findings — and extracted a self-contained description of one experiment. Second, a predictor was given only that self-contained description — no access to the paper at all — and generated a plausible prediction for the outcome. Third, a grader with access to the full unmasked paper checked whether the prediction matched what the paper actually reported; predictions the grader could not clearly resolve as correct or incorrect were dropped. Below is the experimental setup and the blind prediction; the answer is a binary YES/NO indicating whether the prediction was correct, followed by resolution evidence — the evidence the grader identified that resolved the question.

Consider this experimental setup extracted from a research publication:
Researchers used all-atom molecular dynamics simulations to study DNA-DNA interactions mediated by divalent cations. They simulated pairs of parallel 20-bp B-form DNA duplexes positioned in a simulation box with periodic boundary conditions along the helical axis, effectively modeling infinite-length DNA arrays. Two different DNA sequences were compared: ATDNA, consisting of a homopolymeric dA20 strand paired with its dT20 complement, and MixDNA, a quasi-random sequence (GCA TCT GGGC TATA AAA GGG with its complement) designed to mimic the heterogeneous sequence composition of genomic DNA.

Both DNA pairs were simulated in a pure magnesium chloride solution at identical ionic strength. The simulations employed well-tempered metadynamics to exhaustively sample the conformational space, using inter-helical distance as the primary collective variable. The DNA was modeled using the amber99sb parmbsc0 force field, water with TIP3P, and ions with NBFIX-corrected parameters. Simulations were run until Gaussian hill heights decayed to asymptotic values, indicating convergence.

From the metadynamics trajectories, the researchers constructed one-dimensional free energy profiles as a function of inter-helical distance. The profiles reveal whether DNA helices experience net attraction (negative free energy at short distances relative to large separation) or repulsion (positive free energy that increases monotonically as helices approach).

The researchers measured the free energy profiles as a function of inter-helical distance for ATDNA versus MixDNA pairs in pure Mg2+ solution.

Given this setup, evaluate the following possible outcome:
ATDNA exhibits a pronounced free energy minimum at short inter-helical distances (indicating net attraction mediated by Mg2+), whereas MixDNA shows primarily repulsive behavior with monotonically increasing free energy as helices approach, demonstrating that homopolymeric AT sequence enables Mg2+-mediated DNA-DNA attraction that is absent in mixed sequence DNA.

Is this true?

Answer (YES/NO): YES